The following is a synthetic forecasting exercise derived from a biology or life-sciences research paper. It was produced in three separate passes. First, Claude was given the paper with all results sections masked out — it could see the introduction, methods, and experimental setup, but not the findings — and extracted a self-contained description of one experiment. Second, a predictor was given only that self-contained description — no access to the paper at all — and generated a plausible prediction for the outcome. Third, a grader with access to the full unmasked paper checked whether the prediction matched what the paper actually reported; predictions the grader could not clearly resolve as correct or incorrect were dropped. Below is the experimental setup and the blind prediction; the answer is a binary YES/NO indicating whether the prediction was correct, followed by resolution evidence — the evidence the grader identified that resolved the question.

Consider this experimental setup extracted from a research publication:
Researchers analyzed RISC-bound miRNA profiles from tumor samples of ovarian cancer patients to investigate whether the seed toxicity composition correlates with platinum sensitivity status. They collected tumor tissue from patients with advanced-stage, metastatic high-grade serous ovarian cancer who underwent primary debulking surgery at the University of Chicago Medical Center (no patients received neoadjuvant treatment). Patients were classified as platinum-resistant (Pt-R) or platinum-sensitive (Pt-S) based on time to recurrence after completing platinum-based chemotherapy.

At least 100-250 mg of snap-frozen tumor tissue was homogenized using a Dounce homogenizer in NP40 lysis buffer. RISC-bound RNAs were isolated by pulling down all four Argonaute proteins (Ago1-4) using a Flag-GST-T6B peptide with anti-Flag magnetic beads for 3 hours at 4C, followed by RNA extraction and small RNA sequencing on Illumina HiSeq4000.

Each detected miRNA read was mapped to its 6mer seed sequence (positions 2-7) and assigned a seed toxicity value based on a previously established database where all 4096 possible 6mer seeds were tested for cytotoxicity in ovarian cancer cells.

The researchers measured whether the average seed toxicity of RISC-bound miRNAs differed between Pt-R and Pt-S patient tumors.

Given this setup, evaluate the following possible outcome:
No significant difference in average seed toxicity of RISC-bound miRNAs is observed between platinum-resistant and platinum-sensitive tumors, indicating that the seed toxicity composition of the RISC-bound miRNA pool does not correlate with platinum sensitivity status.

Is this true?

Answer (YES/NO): NO